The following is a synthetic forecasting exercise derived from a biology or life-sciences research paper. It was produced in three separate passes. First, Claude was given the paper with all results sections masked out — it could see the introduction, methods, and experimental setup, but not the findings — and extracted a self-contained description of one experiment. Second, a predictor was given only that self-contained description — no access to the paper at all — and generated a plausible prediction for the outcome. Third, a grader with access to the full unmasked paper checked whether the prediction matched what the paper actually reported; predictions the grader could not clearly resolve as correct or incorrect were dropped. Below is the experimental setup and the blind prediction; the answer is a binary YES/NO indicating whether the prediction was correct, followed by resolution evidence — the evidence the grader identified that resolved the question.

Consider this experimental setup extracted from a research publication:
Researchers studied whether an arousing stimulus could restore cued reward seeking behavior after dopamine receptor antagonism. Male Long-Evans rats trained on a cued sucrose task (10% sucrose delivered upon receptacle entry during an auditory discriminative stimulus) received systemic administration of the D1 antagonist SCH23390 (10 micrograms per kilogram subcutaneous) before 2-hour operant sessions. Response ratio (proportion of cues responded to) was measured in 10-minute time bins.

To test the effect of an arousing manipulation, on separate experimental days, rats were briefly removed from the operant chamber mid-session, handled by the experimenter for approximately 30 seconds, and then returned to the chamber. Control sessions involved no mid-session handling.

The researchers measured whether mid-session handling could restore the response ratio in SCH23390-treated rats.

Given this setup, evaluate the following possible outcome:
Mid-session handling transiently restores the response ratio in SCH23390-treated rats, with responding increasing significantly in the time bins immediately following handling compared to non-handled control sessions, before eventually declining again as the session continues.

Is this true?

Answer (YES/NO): YES